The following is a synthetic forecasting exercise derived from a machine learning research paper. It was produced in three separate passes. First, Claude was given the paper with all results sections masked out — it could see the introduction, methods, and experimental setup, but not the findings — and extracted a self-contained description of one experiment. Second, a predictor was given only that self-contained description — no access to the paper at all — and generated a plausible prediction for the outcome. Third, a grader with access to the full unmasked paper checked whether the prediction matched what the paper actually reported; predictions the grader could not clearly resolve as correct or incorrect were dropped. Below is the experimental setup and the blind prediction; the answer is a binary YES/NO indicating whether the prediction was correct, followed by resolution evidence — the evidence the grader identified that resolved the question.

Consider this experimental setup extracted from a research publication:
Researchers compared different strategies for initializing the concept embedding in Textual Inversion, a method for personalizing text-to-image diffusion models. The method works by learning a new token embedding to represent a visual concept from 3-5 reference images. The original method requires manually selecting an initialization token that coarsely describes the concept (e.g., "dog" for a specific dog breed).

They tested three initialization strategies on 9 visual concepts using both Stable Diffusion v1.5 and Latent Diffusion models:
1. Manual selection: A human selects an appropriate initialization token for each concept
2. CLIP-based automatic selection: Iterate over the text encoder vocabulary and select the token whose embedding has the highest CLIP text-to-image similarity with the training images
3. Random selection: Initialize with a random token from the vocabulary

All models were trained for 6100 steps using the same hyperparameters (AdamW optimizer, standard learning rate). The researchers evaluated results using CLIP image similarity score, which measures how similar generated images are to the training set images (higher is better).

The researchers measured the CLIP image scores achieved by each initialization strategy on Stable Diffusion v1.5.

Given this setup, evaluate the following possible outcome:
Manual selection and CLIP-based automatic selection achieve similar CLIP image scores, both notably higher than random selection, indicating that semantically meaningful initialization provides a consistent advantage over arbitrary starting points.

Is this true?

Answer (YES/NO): NO